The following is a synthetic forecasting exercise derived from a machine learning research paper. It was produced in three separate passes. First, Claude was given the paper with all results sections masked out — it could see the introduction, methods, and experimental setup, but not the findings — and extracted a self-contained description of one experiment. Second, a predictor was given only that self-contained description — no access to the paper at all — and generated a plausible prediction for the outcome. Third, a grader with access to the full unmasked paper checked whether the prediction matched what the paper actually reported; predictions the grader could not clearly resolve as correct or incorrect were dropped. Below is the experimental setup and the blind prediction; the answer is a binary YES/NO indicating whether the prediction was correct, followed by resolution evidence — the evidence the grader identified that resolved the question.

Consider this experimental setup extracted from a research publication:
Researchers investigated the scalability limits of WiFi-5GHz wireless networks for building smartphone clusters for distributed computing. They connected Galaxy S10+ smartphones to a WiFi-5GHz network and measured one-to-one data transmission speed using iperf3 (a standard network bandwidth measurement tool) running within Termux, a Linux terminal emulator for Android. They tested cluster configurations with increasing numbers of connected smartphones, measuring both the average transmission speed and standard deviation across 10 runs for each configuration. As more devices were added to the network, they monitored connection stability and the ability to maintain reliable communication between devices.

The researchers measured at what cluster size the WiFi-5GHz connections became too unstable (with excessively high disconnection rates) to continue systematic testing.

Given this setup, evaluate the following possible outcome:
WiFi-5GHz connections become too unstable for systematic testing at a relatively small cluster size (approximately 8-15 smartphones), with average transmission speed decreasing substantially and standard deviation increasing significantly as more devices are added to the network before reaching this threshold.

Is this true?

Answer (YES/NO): NO